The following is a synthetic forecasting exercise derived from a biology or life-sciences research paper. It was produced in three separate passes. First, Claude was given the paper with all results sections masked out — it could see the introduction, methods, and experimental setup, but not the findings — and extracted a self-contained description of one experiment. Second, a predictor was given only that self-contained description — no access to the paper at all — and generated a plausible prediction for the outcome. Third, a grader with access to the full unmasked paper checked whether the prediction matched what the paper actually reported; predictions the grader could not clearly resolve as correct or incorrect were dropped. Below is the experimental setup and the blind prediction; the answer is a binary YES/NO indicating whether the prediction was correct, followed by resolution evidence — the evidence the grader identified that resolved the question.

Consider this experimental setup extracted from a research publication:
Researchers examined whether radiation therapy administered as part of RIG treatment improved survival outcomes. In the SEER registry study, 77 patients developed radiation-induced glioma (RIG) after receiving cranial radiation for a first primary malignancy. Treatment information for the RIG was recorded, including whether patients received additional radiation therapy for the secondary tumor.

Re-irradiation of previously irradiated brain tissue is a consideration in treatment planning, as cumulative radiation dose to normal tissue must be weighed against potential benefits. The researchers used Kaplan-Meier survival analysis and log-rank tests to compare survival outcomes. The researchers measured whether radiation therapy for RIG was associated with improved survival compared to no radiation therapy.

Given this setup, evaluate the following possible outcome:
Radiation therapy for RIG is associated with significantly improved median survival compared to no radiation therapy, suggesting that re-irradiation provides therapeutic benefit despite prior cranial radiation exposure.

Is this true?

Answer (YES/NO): NO